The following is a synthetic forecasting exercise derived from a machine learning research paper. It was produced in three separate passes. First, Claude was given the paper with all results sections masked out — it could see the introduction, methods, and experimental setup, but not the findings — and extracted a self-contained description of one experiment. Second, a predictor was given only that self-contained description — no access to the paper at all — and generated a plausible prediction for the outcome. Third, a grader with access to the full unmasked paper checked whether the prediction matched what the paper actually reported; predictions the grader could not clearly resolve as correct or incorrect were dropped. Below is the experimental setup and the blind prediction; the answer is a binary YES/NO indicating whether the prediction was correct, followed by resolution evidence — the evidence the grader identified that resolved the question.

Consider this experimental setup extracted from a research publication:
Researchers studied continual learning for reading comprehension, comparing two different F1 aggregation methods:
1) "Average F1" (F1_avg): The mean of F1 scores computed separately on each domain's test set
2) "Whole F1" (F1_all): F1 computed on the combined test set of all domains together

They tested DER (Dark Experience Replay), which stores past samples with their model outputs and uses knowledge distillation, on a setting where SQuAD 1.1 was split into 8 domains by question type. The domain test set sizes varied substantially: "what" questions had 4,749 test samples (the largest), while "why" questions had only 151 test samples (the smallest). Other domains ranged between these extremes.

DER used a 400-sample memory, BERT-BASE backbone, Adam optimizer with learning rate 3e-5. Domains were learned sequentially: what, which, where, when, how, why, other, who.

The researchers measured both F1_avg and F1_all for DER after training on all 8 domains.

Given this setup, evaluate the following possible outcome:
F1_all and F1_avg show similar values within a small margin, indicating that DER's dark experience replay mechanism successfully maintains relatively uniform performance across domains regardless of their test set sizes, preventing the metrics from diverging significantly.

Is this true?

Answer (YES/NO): NO